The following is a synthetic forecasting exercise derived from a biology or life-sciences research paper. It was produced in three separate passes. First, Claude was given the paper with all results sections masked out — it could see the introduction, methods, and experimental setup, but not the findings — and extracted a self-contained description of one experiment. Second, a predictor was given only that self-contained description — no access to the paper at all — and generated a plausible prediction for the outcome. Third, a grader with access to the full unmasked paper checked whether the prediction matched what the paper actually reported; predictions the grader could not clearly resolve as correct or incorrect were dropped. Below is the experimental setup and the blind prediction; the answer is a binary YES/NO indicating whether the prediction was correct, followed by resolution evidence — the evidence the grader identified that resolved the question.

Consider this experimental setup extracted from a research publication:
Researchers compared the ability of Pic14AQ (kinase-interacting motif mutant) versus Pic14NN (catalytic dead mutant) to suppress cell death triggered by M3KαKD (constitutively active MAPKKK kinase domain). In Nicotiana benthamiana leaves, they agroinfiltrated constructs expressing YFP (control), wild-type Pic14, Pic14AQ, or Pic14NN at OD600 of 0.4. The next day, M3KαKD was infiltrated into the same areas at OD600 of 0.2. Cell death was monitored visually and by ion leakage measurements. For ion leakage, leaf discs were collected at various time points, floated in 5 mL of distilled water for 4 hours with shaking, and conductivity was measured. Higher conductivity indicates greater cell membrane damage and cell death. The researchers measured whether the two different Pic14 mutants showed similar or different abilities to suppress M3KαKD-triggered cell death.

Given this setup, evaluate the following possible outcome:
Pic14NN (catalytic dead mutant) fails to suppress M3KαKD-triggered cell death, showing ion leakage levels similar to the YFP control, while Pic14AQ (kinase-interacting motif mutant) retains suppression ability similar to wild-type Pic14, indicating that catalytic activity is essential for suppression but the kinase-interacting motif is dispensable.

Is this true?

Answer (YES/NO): NO